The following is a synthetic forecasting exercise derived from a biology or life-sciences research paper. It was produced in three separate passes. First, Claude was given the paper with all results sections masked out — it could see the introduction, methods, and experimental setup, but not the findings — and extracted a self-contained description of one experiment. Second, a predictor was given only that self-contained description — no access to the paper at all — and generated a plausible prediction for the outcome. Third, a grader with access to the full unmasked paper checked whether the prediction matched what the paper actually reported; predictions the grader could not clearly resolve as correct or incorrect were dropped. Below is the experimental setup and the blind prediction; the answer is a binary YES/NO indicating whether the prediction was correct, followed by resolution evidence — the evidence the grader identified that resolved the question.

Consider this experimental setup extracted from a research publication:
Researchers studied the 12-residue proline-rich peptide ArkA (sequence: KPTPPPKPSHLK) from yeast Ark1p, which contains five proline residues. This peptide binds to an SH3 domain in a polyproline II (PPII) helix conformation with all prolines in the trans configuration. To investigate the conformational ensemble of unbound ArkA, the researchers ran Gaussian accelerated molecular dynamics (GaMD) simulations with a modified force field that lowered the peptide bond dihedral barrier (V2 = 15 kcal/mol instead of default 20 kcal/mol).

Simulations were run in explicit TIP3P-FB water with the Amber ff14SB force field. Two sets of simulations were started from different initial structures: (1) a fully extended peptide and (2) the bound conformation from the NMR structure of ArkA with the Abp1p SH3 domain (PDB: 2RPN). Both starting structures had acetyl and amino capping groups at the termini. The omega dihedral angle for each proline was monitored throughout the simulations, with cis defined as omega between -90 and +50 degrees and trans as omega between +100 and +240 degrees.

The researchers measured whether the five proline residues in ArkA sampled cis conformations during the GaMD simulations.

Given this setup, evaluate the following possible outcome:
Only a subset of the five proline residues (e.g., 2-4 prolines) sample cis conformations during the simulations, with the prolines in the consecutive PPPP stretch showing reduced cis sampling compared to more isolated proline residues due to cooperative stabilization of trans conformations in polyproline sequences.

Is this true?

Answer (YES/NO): NO